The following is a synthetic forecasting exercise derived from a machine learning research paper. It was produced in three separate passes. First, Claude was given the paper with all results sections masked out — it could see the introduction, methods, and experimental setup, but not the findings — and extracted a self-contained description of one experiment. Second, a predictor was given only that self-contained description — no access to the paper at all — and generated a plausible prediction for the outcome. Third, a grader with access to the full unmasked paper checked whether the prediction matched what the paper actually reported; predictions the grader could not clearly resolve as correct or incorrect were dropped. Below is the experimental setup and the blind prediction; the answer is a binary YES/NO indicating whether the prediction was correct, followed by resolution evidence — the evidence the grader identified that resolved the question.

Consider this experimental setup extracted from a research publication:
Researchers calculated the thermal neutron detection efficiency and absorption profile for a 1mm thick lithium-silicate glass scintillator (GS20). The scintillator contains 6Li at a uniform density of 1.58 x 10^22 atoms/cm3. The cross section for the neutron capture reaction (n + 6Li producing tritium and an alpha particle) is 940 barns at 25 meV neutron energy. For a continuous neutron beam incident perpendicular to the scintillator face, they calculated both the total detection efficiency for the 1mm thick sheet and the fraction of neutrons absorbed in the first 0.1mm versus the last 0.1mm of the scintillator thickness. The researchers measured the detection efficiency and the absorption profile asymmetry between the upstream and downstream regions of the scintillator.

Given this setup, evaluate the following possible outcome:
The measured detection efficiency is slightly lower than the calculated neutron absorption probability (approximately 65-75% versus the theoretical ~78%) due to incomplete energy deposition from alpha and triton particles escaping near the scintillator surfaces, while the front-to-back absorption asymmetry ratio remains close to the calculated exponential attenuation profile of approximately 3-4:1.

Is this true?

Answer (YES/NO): NO